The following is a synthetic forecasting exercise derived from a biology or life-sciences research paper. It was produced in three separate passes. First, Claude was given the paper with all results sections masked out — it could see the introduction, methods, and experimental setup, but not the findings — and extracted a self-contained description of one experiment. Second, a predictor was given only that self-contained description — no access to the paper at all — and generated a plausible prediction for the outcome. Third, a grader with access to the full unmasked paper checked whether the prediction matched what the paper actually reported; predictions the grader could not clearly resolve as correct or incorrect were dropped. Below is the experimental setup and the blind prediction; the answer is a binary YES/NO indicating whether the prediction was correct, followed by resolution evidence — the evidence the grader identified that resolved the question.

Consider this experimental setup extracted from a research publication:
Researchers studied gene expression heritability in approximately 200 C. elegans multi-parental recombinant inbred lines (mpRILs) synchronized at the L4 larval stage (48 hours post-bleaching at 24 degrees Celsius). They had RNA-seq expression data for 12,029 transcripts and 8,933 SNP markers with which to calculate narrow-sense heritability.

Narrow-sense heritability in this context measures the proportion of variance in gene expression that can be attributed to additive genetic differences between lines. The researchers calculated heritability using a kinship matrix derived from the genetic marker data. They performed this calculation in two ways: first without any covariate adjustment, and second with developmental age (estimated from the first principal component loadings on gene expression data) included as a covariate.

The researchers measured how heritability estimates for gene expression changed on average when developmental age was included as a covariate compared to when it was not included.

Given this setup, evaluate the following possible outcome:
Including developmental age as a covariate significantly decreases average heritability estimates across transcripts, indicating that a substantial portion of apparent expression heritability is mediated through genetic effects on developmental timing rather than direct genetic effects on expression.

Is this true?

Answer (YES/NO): YES